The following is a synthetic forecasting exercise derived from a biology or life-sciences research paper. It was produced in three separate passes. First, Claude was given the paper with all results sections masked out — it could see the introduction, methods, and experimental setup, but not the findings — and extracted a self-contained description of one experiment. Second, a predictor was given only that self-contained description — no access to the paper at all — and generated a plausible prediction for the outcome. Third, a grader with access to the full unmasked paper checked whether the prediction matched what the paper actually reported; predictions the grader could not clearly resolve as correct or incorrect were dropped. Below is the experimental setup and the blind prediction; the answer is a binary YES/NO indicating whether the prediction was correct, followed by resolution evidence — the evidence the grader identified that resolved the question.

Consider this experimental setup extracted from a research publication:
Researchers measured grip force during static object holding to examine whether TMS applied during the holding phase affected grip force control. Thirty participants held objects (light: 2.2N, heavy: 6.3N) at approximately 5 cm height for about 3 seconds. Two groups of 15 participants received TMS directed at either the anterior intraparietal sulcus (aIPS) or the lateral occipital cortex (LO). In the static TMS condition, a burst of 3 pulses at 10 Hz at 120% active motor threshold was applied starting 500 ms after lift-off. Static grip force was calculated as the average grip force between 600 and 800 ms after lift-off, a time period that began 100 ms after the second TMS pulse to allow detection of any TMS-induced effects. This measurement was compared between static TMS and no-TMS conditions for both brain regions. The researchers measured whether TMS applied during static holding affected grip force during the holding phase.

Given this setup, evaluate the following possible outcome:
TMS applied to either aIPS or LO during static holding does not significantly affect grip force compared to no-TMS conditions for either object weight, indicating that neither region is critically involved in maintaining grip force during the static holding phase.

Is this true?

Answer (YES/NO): YES